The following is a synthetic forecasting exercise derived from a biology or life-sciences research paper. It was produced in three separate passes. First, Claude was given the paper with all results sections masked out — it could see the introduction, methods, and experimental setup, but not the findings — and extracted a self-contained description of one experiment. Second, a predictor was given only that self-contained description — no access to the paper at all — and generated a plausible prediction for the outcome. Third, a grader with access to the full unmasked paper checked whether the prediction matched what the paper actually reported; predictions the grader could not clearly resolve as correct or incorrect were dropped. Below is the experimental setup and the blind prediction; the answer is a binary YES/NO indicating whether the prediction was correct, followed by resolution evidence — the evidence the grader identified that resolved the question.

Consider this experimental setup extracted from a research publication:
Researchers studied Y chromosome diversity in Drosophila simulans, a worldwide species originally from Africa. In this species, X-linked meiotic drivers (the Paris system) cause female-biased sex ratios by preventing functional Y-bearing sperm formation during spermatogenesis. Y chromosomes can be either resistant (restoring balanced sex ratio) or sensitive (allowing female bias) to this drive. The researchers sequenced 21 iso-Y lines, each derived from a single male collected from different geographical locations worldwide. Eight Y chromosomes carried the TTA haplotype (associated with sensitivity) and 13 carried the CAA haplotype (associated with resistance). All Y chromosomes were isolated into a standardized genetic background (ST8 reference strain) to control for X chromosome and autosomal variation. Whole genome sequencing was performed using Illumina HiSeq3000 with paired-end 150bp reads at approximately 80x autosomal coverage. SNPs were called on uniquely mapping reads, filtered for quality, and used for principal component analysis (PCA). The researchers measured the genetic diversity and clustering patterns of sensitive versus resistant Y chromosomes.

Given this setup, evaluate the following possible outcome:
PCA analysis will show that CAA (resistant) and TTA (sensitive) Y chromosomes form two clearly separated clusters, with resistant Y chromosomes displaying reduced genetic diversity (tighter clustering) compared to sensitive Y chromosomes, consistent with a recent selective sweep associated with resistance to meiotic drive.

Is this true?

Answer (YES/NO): NO